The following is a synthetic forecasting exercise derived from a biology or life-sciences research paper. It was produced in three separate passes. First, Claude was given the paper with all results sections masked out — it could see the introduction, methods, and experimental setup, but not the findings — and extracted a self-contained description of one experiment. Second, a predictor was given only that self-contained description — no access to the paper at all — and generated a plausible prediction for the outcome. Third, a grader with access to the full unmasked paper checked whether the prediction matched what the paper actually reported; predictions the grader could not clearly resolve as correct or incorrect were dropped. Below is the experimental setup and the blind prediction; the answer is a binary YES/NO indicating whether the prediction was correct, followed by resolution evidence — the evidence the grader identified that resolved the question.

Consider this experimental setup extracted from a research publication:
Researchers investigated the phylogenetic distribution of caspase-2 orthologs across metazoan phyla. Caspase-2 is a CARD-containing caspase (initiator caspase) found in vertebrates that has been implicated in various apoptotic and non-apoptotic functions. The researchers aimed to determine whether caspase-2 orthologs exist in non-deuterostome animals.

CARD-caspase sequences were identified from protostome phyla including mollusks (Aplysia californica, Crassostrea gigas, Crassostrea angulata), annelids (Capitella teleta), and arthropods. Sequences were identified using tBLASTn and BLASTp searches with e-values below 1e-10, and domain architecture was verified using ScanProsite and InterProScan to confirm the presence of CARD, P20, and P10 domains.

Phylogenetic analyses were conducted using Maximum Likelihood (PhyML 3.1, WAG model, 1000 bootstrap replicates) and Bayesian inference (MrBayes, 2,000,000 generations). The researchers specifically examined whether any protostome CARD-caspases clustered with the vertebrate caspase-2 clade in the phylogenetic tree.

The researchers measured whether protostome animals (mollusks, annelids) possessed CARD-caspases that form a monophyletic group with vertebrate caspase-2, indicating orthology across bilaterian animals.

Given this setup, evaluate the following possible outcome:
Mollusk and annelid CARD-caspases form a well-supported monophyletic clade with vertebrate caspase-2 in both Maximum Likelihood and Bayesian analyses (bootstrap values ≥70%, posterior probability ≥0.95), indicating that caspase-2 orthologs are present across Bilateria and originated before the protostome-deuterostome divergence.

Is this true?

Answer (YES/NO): YES